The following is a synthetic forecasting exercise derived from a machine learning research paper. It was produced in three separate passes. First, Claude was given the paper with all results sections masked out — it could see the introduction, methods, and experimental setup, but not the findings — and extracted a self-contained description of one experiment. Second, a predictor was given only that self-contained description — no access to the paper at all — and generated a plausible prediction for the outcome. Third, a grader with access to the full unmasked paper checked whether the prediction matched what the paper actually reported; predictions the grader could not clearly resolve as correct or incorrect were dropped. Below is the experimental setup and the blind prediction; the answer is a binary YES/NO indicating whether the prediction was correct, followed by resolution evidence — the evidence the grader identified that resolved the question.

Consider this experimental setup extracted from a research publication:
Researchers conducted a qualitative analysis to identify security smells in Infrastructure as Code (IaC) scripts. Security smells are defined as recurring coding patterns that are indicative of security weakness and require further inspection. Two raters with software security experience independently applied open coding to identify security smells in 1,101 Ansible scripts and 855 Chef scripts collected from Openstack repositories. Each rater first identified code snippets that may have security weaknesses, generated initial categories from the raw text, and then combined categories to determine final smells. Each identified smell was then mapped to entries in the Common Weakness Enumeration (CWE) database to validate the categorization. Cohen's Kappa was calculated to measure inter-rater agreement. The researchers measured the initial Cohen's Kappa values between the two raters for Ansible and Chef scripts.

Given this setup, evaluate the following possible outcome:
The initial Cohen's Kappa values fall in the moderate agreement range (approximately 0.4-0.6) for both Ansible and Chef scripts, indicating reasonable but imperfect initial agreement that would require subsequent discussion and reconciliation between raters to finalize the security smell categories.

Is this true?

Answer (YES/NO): YES